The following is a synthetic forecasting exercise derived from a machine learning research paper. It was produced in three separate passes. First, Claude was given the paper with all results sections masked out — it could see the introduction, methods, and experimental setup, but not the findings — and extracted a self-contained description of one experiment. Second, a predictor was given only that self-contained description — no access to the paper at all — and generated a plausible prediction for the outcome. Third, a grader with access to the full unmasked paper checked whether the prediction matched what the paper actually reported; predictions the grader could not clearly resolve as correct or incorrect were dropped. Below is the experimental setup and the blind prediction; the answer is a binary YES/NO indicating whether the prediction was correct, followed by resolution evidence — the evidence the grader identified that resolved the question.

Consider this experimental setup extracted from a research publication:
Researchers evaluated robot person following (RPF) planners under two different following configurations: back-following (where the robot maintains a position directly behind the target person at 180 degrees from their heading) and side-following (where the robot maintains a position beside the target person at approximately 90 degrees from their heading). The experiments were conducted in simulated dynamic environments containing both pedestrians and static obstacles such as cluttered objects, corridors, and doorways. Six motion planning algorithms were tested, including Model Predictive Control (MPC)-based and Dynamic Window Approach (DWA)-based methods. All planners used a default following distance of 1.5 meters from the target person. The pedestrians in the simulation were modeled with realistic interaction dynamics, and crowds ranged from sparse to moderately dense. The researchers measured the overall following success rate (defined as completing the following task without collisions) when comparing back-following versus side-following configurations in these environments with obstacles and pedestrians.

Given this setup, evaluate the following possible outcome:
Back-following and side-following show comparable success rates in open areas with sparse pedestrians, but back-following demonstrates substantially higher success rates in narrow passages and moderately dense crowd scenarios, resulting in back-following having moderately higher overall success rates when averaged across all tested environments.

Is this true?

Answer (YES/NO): NO